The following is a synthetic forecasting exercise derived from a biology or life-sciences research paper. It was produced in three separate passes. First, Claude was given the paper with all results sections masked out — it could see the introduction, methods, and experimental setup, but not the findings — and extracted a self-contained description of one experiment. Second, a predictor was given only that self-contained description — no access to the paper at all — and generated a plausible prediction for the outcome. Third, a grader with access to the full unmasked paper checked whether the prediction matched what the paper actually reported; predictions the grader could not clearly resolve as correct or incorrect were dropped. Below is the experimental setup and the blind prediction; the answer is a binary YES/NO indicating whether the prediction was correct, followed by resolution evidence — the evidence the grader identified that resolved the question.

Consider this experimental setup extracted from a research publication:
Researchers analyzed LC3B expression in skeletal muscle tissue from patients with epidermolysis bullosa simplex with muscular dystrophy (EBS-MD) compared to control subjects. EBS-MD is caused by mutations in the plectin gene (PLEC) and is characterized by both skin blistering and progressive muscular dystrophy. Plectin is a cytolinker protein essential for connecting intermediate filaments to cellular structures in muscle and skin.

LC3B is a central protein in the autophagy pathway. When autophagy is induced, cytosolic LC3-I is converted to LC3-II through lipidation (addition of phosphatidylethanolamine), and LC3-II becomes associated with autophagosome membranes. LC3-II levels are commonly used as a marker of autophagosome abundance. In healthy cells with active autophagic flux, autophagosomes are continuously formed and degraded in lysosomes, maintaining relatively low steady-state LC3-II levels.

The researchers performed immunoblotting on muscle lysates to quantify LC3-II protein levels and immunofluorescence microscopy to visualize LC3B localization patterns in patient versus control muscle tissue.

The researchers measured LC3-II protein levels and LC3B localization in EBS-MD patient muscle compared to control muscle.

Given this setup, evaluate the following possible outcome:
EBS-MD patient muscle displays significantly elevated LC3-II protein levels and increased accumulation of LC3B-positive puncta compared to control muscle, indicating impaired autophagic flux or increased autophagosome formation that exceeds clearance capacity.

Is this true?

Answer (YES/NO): YES